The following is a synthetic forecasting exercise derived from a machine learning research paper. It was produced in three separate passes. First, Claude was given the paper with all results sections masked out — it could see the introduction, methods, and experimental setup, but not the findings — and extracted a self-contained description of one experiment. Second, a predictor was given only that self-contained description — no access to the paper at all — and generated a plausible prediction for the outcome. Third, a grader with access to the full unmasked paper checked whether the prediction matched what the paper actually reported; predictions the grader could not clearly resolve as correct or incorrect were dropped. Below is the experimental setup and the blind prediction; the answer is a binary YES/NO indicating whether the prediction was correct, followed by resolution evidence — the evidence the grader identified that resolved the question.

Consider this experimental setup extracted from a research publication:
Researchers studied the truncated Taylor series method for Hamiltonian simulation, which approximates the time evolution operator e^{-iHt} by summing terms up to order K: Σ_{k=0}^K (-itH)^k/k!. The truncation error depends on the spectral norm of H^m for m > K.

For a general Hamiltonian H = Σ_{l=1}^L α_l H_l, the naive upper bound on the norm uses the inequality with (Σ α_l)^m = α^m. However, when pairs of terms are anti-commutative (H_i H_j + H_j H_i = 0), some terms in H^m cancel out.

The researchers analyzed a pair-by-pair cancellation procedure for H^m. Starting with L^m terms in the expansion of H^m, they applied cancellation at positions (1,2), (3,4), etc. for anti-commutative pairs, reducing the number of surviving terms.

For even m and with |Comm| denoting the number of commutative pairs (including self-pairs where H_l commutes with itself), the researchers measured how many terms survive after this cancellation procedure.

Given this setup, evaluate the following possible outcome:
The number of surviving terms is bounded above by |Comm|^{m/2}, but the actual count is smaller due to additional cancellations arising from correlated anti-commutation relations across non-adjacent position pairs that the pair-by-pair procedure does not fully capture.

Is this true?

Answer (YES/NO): NO